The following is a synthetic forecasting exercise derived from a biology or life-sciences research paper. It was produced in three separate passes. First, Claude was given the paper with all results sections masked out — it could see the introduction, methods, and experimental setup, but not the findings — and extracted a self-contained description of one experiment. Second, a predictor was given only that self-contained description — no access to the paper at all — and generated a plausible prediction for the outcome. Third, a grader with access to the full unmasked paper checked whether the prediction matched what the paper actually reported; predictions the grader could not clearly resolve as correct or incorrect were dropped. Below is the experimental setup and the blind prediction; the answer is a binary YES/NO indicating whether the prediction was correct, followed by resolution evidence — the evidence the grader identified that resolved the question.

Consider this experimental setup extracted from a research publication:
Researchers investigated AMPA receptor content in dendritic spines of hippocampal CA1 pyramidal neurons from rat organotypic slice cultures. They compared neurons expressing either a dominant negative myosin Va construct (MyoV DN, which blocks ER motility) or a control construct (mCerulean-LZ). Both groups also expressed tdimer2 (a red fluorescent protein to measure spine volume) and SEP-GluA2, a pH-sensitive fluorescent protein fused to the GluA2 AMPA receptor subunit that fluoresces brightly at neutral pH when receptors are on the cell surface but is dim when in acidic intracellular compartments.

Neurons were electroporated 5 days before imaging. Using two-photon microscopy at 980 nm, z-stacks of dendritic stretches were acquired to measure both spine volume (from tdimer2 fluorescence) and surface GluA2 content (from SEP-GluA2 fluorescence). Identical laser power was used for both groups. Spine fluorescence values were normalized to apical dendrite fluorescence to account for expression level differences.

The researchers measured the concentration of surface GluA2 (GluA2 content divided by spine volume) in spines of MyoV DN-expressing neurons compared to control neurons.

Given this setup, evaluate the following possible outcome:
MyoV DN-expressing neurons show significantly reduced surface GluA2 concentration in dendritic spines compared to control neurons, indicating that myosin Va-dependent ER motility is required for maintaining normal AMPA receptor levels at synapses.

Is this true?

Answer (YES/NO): NO